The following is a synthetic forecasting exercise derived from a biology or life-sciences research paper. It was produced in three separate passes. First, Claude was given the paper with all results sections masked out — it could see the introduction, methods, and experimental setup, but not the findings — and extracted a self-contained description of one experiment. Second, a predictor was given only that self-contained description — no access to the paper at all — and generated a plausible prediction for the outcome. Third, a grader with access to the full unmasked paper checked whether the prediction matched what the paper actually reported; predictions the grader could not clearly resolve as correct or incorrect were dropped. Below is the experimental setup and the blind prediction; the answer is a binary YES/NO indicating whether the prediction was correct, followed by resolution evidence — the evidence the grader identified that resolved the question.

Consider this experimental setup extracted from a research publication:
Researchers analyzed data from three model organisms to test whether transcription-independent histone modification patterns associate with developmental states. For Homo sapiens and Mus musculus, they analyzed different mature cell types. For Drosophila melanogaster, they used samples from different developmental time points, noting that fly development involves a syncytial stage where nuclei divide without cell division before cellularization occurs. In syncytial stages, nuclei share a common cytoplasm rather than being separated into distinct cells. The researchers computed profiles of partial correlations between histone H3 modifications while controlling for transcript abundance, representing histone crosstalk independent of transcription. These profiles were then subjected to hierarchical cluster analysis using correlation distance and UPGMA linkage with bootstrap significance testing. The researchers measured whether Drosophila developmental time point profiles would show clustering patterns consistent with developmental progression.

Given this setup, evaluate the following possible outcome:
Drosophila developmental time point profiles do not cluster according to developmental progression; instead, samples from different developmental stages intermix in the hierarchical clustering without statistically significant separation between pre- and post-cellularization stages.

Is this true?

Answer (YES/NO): NO